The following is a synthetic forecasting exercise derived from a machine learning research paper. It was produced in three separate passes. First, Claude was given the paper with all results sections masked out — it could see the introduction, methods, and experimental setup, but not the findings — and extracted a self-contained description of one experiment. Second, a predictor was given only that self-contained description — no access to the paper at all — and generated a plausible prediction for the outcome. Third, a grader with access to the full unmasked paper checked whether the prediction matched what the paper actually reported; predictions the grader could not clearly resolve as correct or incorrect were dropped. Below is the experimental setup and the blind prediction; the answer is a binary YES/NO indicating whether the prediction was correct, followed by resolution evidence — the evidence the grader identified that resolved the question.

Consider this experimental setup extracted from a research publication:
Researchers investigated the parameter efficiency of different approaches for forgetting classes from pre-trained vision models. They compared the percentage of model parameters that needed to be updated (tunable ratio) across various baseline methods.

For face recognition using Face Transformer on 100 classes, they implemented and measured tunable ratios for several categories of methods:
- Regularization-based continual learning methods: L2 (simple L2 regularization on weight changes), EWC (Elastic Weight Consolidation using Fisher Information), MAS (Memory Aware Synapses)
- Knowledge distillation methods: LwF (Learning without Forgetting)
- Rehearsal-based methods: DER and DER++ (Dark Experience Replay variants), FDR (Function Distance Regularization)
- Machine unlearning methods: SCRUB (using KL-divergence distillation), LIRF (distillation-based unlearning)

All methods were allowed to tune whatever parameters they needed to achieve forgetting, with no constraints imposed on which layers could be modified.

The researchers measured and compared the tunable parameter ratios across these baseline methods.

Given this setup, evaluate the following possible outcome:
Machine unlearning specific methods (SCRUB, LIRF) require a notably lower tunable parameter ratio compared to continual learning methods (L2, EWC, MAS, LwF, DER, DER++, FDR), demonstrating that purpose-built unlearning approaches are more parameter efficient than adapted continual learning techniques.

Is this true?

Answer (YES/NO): NO